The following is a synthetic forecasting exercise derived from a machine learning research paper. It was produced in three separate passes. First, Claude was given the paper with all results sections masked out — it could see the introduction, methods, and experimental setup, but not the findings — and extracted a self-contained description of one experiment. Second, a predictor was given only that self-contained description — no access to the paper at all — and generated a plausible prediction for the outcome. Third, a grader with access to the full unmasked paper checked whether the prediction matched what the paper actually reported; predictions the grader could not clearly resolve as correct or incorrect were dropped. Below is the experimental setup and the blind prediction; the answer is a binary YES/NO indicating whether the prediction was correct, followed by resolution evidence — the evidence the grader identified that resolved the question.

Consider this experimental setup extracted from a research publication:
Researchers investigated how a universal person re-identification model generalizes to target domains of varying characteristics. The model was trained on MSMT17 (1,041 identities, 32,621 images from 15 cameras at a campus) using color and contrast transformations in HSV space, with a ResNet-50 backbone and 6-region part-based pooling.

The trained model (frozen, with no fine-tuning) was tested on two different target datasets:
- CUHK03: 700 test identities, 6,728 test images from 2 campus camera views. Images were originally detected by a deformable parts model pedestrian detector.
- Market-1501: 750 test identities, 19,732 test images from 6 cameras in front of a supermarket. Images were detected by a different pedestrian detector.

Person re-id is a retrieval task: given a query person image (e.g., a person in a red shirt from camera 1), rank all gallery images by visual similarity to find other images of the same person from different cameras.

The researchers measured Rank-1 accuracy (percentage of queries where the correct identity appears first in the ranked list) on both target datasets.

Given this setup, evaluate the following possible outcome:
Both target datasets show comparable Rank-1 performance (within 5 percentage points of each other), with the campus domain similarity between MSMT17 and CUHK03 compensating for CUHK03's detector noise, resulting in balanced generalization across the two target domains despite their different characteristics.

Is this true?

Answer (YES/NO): NO